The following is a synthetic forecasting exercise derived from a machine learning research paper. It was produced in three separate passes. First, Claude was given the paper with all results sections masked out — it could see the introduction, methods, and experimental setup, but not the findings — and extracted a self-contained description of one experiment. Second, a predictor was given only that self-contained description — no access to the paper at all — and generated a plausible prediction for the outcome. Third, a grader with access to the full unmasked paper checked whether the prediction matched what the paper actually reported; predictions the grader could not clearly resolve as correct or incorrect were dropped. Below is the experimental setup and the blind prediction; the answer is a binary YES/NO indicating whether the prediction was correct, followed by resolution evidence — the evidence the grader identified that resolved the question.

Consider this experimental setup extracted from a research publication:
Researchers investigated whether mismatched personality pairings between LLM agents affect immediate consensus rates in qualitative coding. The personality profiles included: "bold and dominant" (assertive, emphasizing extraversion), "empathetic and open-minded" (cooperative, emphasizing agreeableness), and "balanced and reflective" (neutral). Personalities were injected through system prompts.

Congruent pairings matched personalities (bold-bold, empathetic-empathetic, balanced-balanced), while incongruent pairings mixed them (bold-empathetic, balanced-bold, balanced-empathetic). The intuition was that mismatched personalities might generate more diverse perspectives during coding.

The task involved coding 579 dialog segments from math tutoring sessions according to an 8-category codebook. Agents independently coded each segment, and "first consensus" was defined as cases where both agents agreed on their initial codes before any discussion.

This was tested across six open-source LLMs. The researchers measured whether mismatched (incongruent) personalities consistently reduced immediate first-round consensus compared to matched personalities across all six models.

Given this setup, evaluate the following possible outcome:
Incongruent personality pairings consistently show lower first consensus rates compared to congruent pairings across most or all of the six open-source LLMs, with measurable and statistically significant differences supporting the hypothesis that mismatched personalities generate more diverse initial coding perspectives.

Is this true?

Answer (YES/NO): YES